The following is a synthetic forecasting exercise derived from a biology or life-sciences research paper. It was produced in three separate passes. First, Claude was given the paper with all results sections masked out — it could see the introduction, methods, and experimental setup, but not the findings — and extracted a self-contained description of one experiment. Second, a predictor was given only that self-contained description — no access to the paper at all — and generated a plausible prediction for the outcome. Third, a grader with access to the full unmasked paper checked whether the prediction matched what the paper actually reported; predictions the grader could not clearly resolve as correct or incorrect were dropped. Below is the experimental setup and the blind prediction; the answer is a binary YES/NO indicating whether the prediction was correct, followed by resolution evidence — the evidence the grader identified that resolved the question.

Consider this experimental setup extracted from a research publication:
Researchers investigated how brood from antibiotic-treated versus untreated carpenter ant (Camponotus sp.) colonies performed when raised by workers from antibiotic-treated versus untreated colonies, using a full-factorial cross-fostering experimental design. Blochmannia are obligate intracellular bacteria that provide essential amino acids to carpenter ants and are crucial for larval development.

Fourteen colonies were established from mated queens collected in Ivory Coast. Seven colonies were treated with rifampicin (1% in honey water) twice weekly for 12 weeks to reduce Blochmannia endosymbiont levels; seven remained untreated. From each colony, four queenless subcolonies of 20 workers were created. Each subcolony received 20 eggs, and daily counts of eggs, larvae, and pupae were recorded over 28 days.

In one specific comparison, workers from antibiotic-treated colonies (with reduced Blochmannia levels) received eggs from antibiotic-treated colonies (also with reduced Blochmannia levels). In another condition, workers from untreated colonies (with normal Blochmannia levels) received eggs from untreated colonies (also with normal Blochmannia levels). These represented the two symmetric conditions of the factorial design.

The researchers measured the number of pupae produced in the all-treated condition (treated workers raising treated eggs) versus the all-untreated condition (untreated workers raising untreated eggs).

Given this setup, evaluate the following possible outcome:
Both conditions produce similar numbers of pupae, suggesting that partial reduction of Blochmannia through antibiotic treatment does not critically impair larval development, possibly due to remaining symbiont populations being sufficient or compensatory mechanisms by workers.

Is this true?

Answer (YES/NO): NO